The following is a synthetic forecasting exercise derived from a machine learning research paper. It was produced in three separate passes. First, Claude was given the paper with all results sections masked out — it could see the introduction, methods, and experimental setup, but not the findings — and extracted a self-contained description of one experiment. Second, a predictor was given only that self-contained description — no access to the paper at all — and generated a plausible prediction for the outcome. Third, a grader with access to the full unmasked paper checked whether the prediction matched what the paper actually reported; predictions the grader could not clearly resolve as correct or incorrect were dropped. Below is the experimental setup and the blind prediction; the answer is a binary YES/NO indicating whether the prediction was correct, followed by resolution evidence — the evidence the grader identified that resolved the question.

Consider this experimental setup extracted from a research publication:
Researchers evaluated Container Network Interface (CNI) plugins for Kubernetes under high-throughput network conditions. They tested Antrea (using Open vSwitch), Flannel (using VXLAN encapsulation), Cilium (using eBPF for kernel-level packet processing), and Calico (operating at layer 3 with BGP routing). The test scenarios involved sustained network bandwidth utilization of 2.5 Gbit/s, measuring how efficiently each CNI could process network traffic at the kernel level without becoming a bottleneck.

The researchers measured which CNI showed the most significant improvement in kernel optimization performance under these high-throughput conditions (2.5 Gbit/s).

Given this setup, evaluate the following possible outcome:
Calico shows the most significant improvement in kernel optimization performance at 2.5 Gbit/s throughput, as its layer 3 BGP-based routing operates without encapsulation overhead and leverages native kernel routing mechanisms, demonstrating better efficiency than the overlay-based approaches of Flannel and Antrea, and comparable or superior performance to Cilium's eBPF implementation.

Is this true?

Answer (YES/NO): YES